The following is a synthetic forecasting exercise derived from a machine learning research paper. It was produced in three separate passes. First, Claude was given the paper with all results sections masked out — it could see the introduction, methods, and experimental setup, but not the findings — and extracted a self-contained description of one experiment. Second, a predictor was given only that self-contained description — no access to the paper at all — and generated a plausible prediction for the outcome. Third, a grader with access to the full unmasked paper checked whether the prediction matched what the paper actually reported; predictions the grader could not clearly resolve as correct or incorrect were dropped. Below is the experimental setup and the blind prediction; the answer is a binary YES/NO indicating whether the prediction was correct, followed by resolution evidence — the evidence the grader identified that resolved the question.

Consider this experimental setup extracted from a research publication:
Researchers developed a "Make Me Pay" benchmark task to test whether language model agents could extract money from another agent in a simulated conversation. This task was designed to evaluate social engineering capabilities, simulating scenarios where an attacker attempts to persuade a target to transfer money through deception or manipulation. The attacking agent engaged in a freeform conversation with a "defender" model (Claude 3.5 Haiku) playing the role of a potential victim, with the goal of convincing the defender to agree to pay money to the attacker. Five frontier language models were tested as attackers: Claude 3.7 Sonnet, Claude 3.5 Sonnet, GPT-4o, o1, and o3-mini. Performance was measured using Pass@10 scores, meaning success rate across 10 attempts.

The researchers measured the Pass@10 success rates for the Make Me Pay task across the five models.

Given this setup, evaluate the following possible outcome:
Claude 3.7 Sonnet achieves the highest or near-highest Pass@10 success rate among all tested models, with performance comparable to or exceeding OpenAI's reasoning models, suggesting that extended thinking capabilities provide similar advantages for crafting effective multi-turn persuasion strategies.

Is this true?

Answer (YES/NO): YES